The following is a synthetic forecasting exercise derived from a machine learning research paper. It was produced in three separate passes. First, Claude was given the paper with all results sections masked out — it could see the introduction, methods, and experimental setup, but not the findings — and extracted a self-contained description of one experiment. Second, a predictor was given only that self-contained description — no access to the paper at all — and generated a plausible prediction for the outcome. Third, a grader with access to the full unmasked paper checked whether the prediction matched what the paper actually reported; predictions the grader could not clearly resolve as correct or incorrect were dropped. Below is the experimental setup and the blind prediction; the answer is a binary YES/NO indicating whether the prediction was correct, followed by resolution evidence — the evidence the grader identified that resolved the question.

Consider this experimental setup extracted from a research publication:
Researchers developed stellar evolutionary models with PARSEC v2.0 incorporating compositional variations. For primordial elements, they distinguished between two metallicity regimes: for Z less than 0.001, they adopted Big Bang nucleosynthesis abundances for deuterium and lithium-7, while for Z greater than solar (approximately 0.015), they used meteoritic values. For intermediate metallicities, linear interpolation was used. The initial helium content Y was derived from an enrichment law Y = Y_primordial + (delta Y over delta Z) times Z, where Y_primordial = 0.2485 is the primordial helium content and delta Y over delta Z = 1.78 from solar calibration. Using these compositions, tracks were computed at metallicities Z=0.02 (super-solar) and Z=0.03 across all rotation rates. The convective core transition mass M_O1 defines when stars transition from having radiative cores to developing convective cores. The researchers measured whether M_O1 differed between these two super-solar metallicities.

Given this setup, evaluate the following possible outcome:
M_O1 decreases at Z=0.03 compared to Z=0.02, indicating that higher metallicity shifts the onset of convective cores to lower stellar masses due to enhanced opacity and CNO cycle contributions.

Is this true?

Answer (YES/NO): YES